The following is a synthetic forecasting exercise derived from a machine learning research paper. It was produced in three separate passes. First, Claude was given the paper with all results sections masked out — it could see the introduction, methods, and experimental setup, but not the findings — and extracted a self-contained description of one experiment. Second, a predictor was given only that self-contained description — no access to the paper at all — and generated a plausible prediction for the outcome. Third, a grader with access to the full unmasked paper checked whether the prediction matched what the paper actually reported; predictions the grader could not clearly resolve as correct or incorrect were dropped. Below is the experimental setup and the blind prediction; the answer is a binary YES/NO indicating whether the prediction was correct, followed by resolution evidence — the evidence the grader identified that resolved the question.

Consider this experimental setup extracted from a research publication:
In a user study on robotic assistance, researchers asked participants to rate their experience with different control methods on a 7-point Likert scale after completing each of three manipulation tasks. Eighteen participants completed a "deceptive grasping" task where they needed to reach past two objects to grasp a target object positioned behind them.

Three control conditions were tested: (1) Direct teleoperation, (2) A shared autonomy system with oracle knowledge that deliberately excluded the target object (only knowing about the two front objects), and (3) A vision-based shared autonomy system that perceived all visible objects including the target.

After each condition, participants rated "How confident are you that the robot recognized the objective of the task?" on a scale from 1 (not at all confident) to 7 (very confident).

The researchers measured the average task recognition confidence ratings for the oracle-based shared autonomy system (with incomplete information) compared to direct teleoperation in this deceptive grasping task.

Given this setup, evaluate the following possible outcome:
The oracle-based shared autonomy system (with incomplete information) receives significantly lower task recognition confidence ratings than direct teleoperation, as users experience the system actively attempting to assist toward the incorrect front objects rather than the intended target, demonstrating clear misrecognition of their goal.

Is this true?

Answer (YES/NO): NO